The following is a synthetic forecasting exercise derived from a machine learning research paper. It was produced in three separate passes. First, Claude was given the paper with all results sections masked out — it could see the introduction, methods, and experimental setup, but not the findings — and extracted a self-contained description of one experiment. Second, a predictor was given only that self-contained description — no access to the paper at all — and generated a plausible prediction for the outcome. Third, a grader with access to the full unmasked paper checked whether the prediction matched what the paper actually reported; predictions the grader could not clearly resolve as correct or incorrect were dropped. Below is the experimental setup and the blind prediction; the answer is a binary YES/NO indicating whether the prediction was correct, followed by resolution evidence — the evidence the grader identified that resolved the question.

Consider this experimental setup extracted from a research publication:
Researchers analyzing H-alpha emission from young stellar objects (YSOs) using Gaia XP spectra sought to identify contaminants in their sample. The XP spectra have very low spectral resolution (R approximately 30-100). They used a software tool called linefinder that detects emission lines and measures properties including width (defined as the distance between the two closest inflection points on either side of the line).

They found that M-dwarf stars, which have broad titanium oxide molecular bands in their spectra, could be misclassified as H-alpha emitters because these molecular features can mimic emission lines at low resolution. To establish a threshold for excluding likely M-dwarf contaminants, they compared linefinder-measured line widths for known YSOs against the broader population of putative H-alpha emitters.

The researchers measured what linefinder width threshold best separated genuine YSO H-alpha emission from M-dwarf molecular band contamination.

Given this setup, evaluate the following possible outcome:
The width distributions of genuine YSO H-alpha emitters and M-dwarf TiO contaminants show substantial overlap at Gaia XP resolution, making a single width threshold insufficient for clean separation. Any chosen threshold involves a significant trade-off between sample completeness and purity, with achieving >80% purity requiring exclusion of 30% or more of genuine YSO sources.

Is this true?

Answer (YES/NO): NO